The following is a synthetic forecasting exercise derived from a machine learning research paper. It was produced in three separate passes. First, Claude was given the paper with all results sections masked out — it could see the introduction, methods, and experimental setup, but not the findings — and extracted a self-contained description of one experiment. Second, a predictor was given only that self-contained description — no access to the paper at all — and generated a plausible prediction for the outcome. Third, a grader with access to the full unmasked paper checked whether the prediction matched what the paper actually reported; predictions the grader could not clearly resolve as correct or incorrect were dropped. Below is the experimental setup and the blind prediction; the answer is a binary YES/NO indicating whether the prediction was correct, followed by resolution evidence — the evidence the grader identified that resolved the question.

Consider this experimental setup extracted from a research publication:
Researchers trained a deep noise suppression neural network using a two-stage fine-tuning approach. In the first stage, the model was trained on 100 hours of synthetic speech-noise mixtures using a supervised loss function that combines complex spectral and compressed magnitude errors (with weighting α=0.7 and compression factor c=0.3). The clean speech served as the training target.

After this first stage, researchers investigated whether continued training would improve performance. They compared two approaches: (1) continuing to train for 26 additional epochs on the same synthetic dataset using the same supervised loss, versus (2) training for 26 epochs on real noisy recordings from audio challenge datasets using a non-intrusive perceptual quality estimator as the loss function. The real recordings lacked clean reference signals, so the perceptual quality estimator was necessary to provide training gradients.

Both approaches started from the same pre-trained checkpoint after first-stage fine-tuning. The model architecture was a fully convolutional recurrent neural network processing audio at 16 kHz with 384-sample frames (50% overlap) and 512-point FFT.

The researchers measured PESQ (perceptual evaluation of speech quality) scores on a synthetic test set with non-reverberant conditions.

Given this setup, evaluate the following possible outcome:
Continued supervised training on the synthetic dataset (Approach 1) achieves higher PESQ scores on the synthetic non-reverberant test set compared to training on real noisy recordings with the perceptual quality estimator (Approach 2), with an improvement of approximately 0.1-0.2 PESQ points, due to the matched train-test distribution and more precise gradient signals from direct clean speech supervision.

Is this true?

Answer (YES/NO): NO